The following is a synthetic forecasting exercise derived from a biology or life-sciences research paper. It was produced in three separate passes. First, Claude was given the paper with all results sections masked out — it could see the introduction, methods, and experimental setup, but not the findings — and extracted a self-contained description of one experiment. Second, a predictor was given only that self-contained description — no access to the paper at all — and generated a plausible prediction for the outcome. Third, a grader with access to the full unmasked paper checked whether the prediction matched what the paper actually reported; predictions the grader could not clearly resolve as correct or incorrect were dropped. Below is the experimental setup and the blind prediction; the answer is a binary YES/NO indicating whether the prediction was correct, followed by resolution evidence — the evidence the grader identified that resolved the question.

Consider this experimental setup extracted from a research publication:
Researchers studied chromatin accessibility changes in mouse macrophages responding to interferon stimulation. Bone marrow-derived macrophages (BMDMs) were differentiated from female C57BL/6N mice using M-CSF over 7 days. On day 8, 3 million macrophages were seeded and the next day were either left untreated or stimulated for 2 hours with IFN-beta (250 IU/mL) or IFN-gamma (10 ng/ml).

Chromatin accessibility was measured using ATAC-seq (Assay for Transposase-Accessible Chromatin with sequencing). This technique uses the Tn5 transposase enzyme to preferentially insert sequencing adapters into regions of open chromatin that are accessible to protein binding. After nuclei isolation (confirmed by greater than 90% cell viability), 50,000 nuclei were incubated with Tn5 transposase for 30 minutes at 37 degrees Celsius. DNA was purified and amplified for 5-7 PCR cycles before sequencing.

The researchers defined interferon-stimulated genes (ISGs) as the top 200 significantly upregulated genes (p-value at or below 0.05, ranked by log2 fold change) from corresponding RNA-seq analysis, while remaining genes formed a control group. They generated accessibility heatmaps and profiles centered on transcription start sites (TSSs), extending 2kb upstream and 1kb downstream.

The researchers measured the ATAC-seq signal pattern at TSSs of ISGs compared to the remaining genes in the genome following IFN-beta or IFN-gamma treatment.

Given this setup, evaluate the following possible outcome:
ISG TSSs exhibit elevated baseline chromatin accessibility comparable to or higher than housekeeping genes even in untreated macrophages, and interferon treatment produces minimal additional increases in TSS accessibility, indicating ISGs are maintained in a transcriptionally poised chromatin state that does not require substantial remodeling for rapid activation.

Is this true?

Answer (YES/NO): NO